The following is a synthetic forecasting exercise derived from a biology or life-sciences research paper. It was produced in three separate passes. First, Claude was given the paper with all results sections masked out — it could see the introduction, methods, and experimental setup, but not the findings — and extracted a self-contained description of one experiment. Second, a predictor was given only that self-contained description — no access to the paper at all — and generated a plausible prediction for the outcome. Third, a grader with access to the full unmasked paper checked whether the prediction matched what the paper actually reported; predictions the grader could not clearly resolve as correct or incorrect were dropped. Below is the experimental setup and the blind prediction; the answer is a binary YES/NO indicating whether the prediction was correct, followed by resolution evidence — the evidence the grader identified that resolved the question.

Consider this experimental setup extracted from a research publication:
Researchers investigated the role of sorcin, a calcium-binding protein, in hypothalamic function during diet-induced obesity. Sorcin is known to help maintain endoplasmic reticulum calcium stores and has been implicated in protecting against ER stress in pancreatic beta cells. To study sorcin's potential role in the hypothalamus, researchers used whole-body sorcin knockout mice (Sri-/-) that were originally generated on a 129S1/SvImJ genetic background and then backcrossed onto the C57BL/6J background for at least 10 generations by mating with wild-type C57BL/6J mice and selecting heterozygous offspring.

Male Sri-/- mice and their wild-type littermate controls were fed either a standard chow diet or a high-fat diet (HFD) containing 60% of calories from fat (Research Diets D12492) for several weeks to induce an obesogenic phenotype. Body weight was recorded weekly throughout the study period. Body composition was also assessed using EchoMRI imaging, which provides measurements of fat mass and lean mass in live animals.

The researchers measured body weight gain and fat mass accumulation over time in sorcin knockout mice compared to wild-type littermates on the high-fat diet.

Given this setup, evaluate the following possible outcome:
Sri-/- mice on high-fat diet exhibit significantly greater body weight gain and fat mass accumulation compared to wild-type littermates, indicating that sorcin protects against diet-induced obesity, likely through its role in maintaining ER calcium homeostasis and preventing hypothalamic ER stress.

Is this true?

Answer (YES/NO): NO